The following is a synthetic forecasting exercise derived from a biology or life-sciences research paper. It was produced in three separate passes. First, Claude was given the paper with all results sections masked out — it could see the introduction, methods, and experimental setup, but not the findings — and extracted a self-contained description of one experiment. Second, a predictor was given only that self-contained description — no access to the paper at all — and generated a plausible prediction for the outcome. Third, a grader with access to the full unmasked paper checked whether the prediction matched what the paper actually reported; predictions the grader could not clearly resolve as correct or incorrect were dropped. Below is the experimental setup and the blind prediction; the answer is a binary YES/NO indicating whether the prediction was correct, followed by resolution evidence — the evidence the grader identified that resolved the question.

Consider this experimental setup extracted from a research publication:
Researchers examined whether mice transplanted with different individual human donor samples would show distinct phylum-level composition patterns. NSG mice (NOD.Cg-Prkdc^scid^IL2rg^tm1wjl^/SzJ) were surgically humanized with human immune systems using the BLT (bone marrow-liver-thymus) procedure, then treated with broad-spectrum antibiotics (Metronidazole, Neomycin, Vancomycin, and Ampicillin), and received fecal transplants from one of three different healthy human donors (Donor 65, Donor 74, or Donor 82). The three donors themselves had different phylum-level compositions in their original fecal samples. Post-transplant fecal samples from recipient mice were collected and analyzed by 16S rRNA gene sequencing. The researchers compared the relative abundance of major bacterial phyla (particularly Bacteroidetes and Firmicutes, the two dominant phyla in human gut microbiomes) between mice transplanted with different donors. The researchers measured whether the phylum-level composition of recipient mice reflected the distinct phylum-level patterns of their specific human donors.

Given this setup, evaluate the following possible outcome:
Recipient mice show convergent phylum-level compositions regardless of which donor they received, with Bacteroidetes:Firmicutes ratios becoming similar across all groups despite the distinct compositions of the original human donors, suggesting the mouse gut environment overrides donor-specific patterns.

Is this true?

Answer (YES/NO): NO